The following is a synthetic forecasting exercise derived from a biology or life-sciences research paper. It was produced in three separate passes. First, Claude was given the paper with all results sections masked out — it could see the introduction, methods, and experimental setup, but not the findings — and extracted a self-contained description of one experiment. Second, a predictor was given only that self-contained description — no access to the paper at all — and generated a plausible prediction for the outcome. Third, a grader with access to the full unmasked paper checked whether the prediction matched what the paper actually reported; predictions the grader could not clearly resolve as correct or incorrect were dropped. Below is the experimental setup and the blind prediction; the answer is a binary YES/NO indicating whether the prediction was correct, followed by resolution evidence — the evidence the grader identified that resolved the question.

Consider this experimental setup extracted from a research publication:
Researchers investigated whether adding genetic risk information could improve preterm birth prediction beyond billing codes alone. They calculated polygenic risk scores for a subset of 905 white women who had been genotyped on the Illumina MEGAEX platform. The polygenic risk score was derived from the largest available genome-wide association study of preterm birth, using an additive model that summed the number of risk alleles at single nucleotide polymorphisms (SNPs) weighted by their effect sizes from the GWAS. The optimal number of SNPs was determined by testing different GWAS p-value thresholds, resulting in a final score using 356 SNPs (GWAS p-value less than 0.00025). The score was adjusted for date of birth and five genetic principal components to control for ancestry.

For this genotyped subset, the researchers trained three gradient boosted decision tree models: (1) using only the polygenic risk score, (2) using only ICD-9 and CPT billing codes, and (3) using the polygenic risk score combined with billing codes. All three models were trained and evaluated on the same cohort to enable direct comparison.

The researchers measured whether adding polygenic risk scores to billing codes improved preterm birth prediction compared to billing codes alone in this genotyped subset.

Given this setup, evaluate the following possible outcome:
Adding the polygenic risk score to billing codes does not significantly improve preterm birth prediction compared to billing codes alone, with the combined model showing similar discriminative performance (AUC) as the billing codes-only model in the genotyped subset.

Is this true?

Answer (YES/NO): YES